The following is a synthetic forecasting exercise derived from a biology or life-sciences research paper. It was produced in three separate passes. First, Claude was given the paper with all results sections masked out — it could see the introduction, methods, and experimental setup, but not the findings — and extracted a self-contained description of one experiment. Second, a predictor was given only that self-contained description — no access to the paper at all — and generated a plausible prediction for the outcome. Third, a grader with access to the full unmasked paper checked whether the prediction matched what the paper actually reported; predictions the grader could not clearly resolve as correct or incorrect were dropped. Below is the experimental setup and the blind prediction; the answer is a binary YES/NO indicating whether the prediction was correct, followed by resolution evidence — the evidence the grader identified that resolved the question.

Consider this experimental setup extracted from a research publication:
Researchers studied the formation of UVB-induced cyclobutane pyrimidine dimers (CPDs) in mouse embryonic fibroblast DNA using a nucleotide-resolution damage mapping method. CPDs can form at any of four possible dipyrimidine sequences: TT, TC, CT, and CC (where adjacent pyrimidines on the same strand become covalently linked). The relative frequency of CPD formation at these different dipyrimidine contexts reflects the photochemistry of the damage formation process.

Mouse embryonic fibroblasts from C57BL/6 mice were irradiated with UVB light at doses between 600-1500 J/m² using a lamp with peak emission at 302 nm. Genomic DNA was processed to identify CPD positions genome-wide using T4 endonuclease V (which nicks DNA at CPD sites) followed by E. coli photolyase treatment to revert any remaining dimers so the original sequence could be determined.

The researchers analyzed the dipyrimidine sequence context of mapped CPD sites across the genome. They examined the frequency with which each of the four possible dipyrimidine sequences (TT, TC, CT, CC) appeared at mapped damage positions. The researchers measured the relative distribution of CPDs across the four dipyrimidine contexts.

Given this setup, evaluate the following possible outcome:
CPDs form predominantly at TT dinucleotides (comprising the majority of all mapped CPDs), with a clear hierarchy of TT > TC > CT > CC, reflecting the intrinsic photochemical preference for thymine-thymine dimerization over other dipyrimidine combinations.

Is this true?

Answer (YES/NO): YES